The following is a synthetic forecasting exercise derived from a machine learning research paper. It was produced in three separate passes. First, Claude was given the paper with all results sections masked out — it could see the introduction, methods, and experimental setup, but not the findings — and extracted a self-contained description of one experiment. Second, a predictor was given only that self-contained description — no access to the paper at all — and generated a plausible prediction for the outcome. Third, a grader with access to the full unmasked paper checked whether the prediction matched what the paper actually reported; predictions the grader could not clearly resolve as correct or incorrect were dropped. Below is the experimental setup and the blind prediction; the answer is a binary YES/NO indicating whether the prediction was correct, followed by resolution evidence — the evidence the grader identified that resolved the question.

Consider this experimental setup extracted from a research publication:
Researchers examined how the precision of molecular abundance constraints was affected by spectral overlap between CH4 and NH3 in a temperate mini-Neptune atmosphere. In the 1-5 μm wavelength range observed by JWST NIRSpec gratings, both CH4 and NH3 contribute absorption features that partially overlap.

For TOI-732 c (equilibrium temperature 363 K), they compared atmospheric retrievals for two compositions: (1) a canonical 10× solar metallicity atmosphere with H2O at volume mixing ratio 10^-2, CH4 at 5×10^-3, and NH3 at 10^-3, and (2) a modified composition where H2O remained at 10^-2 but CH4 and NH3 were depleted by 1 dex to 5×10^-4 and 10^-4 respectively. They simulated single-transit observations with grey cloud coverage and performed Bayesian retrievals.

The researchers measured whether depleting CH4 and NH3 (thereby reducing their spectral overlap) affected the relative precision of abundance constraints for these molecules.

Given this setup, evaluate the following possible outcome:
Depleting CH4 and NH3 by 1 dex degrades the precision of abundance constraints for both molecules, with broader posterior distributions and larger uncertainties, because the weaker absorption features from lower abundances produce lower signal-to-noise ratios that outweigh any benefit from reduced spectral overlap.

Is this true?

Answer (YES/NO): NO